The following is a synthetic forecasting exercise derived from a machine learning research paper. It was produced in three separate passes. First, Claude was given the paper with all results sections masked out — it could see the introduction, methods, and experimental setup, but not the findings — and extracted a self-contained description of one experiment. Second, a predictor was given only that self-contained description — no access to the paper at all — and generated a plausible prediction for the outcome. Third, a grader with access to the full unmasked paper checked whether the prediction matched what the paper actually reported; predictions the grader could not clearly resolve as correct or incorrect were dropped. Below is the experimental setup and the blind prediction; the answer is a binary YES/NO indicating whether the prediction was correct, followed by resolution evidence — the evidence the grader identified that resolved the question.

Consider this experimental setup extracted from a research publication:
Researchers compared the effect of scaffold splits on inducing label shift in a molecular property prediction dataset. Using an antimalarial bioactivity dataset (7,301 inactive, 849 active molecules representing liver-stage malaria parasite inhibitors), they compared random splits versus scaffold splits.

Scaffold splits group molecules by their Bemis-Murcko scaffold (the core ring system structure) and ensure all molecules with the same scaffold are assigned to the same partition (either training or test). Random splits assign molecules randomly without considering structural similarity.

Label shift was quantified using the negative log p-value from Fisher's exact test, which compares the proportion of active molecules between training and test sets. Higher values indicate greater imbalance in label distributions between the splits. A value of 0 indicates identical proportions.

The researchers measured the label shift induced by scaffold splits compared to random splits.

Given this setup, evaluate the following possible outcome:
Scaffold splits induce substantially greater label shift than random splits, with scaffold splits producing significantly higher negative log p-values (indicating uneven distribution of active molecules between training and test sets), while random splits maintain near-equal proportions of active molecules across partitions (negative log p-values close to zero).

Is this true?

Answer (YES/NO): YES